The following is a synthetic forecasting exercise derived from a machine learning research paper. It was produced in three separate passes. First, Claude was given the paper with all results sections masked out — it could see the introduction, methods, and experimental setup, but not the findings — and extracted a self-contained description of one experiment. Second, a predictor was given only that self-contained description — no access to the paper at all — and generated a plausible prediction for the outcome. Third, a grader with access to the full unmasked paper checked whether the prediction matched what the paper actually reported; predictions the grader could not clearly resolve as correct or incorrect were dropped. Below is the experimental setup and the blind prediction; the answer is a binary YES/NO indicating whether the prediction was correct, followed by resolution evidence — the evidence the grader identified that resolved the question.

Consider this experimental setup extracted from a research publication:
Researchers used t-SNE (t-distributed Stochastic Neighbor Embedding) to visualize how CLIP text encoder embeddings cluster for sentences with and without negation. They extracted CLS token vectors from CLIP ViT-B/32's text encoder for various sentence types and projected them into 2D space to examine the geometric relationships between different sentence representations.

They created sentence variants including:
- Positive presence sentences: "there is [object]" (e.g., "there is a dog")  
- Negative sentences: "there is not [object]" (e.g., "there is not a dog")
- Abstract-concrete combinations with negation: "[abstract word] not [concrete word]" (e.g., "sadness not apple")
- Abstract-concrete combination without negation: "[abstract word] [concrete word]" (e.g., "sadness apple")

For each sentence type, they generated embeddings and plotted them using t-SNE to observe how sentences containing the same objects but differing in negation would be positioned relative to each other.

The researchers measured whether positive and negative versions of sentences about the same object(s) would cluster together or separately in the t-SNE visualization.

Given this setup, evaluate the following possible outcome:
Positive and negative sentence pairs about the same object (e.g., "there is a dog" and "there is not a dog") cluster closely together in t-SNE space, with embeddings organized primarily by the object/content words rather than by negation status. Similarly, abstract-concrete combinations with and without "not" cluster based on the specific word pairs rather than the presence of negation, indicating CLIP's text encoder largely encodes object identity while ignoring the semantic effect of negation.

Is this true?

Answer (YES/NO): YES